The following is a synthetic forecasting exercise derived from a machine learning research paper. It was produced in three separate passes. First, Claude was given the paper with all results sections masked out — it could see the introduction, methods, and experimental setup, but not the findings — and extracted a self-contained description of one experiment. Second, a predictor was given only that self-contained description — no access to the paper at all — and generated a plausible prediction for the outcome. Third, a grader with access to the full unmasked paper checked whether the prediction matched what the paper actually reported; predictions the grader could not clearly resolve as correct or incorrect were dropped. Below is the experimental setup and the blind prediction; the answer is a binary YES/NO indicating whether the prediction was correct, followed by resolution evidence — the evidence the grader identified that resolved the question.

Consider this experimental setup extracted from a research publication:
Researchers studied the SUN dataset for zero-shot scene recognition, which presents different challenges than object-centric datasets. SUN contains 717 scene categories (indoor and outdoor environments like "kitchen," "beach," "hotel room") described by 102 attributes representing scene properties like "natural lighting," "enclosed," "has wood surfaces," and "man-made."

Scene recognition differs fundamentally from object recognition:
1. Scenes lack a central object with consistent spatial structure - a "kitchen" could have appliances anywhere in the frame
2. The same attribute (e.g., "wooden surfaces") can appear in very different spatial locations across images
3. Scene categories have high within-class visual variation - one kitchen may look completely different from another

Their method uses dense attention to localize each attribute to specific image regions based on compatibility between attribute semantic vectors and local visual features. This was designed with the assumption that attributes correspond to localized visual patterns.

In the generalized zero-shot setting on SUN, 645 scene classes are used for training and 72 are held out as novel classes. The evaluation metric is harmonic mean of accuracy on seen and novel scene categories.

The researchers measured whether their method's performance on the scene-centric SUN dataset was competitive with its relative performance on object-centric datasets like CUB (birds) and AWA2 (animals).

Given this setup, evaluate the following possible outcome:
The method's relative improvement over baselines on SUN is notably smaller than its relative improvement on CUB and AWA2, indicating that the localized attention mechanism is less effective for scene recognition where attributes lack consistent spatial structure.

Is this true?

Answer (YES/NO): YES